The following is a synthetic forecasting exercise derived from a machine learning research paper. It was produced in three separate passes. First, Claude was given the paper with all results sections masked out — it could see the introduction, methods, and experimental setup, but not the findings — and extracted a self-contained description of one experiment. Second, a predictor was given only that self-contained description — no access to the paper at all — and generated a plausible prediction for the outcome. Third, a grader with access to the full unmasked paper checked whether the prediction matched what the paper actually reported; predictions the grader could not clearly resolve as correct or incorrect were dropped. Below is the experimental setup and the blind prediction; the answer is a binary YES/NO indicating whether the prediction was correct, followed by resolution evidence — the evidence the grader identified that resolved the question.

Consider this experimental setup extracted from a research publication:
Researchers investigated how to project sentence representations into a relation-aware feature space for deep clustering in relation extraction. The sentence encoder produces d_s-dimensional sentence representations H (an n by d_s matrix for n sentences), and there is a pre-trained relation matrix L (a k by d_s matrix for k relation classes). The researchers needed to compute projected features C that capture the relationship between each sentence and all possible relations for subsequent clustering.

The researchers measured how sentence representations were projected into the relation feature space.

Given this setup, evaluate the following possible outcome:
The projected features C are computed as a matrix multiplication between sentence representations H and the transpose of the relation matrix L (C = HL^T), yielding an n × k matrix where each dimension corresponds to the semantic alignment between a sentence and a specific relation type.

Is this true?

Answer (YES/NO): NO